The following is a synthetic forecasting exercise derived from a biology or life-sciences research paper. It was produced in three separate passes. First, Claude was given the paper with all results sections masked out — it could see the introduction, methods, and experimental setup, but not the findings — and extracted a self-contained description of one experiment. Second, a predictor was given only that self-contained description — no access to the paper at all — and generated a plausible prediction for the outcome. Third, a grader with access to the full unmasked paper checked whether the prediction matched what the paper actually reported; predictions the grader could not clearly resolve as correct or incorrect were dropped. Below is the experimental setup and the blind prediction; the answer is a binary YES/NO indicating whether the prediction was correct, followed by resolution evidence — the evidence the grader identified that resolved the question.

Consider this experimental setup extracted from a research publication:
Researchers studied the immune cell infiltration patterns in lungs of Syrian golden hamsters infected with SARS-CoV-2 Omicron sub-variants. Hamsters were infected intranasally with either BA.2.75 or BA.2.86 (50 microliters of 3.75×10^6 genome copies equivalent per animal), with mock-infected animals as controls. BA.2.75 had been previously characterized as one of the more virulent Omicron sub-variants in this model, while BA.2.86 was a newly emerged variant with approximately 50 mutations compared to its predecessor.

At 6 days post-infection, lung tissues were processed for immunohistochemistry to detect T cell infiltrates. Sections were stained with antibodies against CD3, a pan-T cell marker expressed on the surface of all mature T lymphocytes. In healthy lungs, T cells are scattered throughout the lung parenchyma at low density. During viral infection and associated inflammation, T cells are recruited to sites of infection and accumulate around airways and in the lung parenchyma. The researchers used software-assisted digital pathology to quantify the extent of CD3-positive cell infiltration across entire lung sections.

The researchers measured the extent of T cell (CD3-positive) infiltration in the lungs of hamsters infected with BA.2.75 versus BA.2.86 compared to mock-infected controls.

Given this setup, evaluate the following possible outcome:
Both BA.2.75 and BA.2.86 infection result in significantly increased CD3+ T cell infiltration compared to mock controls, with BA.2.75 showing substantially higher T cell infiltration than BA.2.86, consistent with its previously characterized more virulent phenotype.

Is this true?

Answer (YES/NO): NO